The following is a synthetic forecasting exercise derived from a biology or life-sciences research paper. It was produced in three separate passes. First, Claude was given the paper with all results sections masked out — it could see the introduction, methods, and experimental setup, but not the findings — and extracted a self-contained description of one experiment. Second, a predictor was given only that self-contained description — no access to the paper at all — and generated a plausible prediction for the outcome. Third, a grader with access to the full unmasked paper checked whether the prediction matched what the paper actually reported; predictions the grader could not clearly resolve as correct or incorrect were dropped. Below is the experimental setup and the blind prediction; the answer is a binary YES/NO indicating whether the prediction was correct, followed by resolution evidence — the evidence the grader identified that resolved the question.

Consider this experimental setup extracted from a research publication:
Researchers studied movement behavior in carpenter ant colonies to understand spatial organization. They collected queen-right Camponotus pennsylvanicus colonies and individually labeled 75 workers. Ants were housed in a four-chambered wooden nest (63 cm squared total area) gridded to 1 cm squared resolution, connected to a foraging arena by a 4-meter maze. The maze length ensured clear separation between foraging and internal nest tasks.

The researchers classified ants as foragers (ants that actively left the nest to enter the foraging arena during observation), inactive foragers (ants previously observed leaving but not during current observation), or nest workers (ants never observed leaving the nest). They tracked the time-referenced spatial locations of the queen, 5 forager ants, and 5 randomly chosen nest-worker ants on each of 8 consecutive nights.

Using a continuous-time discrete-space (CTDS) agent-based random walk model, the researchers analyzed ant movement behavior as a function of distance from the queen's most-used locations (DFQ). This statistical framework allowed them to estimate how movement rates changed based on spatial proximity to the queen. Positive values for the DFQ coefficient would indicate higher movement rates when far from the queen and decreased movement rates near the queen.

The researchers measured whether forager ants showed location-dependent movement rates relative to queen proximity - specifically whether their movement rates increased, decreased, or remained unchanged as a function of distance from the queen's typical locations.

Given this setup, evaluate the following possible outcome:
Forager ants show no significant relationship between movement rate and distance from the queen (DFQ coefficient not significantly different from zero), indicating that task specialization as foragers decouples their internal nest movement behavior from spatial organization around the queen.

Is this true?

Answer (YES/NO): NO